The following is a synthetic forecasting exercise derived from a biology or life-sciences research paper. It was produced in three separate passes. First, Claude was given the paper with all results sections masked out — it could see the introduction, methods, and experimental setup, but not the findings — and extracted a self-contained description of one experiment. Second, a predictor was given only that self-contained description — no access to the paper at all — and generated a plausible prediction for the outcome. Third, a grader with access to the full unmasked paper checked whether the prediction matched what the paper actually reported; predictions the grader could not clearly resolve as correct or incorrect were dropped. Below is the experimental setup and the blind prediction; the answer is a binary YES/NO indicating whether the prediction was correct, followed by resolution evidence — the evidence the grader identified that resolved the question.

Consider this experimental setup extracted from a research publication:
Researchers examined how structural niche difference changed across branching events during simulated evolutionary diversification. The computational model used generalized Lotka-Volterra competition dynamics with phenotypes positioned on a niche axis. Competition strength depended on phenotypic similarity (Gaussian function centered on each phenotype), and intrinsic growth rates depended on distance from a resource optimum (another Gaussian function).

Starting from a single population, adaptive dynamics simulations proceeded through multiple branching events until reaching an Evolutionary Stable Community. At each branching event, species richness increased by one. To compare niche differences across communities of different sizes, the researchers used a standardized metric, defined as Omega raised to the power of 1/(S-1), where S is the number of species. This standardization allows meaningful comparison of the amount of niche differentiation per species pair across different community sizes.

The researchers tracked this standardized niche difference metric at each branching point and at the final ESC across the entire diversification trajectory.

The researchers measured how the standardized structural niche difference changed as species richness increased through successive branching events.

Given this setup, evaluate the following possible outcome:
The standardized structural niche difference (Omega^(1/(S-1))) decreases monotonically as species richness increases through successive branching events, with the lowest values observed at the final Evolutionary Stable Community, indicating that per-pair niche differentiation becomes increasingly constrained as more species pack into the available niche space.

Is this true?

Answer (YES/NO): NO